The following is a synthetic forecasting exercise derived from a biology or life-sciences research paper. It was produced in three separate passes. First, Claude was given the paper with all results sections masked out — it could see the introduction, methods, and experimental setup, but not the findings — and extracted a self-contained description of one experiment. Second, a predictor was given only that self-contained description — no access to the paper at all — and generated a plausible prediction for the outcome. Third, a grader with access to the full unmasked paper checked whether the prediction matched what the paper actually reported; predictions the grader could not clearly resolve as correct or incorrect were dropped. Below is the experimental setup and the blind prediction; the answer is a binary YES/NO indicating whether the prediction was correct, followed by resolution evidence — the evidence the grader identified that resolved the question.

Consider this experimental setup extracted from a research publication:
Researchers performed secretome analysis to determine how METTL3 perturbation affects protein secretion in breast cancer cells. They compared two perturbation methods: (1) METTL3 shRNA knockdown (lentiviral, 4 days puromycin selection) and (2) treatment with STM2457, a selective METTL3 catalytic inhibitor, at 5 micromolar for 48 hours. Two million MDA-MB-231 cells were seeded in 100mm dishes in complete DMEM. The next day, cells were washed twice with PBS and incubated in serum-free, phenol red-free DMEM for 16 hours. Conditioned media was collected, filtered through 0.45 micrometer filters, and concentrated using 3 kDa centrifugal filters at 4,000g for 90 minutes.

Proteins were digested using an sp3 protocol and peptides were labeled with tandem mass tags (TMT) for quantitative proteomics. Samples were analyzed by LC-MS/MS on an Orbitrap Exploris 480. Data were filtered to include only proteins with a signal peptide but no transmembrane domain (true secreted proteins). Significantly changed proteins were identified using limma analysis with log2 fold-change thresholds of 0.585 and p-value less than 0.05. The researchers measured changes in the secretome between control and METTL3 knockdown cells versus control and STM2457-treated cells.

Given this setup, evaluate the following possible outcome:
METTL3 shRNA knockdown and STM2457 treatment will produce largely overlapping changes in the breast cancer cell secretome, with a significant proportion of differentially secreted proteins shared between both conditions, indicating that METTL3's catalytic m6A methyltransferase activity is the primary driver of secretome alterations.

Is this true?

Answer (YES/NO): NO